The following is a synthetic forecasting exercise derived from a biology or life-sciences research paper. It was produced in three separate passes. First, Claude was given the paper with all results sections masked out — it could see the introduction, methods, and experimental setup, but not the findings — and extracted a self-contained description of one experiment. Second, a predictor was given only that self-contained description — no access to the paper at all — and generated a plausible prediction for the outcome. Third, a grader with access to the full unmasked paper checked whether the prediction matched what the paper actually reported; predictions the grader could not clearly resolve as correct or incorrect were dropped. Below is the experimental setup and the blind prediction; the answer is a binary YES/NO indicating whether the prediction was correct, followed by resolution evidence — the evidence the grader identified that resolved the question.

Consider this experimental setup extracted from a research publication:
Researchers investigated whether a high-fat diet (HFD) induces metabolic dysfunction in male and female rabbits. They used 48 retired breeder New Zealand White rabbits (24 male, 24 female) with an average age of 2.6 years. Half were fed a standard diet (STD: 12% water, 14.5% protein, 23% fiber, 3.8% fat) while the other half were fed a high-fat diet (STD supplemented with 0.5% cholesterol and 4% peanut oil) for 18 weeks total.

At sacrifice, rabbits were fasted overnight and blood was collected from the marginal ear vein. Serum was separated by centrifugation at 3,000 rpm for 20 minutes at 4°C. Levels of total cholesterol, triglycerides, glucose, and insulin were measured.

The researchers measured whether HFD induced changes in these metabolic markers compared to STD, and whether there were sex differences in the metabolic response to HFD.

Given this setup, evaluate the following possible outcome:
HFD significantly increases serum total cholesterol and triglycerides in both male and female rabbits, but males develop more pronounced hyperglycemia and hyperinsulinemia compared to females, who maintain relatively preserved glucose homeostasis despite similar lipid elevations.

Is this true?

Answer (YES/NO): NO